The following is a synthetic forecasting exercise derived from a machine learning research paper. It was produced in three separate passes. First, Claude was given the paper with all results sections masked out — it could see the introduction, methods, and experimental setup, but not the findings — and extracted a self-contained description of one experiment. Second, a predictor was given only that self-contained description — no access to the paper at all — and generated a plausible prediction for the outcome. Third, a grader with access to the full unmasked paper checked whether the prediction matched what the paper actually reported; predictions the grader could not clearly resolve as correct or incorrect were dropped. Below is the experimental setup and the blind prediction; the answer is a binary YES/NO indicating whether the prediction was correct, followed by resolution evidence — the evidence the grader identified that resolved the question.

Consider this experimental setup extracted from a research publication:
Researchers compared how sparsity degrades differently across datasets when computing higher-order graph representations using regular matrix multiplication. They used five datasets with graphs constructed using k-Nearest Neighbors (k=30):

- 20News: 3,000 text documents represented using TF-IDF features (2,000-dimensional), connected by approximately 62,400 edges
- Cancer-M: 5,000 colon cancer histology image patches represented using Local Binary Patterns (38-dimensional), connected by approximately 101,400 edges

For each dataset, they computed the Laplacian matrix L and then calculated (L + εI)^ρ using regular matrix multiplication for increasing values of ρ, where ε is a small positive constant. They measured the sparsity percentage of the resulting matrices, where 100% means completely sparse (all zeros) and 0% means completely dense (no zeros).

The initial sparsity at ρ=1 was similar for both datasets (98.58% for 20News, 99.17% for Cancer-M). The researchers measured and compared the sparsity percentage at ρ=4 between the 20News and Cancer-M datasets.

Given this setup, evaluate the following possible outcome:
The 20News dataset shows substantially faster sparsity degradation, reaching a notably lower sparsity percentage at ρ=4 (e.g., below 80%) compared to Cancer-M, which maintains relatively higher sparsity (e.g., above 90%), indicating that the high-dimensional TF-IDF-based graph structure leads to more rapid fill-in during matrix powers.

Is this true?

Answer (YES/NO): NO